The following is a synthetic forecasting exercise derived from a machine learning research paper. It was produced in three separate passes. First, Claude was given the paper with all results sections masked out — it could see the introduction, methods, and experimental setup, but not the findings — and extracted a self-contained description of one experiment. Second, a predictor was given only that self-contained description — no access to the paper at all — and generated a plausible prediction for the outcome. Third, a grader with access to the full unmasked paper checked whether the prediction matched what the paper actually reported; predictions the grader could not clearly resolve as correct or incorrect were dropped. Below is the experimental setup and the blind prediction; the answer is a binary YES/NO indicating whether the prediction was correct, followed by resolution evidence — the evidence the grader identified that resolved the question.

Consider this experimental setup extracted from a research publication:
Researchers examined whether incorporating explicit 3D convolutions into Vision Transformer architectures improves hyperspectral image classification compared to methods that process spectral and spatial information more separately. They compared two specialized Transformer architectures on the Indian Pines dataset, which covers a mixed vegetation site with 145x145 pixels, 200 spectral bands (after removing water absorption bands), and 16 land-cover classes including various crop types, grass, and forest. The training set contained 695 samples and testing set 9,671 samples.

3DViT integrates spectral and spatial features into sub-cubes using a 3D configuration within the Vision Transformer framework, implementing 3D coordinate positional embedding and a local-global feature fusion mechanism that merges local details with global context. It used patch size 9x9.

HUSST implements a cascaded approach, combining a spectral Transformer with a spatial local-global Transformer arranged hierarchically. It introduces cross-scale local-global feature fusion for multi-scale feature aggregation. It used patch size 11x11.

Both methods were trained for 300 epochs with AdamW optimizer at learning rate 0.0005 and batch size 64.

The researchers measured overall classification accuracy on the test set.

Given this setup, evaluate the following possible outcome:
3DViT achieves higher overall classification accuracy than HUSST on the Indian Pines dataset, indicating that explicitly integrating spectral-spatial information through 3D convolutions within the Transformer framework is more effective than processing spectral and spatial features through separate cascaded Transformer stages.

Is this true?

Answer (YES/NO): NO